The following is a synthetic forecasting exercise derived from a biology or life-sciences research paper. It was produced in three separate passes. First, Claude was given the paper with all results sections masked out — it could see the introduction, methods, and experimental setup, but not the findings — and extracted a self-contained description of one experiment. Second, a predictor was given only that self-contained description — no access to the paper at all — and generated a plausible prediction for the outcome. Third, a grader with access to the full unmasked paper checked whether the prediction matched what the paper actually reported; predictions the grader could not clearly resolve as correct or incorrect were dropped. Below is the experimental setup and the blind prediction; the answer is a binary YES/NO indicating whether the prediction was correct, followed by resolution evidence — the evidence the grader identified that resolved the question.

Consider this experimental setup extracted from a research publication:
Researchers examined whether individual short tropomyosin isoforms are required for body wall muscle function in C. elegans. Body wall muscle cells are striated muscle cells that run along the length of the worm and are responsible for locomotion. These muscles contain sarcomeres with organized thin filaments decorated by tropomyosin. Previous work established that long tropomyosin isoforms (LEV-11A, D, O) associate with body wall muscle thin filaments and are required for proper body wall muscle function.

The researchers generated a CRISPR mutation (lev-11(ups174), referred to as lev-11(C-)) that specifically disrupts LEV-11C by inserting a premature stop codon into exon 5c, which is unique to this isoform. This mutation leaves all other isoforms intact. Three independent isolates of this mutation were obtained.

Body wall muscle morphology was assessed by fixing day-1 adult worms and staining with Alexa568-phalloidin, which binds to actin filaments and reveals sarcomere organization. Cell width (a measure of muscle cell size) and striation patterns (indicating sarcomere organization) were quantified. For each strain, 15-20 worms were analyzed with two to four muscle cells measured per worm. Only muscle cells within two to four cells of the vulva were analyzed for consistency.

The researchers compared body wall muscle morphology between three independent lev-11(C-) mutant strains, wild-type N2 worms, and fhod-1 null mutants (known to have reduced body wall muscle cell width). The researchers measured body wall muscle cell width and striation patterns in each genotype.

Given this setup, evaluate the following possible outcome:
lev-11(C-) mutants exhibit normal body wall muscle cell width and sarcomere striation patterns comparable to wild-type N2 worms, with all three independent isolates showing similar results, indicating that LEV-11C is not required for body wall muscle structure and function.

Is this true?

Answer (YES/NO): NO